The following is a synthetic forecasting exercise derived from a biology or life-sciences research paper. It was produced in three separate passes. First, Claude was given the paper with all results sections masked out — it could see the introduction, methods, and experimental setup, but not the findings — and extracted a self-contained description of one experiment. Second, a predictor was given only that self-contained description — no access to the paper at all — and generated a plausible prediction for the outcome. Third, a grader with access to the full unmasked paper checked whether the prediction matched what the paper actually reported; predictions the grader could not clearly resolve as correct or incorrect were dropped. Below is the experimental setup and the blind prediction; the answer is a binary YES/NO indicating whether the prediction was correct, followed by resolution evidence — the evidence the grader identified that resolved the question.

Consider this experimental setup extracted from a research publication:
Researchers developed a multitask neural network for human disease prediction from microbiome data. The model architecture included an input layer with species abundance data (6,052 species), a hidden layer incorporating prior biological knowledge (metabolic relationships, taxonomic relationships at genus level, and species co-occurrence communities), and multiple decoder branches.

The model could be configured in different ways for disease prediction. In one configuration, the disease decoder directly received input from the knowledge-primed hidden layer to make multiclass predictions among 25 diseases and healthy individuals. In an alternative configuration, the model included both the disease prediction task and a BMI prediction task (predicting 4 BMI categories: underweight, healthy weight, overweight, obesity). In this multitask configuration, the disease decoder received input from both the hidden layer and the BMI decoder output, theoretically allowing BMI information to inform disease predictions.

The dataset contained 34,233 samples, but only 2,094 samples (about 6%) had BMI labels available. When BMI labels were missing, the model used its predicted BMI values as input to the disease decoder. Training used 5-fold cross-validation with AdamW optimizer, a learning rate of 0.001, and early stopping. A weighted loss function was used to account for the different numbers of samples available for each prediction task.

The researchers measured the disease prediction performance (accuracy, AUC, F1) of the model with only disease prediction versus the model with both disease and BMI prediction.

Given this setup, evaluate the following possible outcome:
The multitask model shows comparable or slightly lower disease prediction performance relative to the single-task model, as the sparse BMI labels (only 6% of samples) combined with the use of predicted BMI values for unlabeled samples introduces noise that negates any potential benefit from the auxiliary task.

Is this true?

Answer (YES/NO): YES